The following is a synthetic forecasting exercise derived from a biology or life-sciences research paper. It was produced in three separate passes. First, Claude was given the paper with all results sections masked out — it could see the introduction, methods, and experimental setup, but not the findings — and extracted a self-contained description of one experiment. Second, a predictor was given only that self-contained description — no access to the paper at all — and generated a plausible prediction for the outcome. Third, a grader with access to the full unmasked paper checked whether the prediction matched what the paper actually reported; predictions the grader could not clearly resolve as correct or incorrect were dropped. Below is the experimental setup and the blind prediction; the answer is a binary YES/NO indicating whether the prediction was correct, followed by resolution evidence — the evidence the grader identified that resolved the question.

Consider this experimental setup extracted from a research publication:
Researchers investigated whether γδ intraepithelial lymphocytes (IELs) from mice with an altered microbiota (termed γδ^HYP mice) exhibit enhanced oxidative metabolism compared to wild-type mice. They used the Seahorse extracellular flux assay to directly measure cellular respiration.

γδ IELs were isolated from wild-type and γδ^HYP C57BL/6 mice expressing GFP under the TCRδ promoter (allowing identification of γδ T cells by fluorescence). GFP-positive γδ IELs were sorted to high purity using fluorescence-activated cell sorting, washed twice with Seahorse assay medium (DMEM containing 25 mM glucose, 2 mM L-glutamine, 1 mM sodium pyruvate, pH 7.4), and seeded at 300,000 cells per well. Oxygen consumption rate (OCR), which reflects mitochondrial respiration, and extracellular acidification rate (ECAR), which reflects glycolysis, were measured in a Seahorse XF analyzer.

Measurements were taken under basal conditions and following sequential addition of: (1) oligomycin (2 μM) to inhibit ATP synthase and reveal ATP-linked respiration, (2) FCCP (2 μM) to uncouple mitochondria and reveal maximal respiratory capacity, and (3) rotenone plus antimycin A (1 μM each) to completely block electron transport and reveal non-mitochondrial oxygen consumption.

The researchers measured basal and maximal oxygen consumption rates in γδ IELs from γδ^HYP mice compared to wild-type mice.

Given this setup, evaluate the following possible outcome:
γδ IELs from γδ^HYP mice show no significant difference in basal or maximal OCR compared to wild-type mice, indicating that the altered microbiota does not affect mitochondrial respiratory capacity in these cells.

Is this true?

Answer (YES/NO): NO